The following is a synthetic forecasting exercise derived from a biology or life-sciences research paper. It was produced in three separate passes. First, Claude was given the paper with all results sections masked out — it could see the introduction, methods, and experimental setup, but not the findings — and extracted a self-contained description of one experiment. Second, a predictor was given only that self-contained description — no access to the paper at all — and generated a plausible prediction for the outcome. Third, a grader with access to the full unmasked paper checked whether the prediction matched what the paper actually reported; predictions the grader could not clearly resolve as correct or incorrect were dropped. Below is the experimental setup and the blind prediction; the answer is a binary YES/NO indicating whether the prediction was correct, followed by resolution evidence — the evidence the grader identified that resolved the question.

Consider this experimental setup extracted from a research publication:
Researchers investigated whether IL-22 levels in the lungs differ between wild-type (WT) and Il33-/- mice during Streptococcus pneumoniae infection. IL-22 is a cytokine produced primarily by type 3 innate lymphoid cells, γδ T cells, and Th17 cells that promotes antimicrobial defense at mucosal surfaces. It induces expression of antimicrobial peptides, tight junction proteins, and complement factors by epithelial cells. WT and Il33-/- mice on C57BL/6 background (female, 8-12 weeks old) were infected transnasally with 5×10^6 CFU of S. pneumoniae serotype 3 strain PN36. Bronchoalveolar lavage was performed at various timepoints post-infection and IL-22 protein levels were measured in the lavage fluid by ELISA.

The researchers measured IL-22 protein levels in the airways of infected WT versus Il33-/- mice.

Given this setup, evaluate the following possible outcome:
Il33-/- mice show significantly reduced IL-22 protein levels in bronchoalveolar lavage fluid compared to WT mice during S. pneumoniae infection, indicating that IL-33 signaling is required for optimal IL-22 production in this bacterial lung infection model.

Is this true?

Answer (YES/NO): NO